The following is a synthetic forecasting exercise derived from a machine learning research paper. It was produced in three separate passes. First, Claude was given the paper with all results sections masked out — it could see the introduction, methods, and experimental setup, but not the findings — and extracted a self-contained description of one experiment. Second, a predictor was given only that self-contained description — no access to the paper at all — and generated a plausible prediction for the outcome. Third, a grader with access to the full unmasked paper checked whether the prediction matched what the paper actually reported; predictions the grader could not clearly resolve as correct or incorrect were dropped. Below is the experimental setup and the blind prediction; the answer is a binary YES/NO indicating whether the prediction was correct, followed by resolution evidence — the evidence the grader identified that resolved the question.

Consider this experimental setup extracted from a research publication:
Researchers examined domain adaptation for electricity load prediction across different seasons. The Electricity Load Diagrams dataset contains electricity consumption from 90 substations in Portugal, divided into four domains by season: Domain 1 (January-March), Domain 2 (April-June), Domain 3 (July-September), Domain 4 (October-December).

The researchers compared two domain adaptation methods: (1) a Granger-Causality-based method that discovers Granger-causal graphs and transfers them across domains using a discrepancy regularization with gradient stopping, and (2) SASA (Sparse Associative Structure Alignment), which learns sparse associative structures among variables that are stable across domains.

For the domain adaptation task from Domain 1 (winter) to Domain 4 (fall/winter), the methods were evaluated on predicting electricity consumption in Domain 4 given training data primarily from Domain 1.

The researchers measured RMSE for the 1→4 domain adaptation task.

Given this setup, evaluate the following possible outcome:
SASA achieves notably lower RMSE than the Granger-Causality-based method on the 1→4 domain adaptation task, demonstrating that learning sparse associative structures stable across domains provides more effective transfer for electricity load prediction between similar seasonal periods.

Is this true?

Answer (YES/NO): YES